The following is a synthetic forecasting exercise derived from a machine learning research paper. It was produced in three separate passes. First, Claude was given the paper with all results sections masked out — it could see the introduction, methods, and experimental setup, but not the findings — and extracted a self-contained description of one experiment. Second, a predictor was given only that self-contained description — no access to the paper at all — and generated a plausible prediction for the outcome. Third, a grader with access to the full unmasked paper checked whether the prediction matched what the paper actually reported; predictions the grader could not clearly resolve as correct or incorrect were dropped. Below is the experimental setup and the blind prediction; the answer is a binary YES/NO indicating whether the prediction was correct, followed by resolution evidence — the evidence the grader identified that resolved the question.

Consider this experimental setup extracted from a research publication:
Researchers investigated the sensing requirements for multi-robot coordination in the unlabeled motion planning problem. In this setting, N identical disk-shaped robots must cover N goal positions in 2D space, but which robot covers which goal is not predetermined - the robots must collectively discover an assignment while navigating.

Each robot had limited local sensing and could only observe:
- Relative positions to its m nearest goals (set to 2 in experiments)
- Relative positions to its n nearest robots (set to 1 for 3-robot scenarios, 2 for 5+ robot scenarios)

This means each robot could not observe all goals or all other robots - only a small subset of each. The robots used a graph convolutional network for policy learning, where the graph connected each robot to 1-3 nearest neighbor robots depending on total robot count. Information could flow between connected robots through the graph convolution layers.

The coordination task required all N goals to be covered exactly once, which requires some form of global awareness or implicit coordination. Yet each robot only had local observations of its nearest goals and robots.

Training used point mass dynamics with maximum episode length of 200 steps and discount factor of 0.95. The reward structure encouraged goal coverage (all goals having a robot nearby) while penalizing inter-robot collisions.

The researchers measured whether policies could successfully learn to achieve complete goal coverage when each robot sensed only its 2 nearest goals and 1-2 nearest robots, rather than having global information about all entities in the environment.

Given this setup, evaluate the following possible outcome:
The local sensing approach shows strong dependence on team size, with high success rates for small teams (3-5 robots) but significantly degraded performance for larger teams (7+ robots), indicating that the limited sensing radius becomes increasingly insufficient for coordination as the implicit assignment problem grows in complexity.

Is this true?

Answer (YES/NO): NO